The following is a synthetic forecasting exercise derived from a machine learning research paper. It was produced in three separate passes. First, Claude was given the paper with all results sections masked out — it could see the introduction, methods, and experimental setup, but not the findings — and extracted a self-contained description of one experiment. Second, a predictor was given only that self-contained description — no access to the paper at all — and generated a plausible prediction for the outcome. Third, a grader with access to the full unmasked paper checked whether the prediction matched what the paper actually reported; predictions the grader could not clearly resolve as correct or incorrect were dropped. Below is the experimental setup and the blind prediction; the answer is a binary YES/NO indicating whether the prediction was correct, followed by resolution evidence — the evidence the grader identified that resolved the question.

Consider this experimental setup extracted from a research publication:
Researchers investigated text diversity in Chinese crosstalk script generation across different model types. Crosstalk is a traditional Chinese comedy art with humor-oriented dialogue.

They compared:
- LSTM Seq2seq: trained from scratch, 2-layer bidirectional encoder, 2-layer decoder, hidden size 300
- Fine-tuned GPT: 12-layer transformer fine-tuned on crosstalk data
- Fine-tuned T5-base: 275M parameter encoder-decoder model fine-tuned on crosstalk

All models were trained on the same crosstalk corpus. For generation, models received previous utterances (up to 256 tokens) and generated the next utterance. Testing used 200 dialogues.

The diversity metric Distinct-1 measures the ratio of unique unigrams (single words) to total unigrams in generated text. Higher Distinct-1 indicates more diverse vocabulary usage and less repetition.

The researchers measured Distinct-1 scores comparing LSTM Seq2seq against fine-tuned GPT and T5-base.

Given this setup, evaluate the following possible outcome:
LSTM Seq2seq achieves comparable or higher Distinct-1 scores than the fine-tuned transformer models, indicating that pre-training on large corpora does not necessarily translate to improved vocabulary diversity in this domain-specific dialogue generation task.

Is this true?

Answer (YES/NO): NO